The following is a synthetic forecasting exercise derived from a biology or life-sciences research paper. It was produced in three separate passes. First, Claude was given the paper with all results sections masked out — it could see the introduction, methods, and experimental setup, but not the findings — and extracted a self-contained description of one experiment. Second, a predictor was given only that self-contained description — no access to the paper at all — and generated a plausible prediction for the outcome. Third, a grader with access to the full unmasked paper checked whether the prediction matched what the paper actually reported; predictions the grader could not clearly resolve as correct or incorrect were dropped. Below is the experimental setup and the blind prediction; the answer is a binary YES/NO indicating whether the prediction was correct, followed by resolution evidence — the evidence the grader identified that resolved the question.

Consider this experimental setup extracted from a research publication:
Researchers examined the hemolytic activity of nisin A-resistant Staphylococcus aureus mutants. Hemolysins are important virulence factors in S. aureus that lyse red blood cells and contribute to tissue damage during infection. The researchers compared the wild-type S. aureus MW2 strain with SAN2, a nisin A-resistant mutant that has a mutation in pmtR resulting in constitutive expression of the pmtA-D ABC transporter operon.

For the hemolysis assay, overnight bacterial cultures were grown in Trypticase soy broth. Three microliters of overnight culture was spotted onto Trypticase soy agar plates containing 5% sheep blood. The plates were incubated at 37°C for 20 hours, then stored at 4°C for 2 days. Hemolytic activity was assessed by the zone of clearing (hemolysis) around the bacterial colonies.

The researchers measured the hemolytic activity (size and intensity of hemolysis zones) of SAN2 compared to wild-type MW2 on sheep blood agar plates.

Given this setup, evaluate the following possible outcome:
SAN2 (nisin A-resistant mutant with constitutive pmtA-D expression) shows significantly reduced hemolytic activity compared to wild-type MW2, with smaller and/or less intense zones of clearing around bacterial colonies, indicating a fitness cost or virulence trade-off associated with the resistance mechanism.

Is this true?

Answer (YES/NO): NO